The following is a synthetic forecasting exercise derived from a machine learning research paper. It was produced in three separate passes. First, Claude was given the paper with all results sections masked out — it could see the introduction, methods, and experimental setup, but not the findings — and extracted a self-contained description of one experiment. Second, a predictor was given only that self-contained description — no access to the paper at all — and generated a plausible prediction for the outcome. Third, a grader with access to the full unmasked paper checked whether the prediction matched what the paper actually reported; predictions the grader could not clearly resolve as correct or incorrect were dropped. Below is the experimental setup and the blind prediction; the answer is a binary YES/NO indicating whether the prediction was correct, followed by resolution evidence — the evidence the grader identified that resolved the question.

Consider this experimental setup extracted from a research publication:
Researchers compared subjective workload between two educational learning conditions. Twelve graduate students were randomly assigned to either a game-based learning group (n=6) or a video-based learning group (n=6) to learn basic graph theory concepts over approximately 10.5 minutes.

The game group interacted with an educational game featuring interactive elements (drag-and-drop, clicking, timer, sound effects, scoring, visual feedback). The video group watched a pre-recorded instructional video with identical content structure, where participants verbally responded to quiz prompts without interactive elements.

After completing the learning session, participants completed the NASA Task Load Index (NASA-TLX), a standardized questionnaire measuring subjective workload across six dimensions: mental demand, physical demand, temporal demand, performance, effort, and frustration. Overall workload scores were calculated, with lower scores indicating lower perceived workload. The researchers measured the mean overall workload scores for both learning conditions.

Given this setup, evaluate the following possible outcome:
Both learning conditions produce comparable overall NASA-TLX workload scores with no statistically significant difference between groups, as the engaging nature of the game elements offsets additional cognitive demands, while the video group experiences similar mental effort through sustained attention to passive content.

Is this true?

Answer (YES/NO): NO